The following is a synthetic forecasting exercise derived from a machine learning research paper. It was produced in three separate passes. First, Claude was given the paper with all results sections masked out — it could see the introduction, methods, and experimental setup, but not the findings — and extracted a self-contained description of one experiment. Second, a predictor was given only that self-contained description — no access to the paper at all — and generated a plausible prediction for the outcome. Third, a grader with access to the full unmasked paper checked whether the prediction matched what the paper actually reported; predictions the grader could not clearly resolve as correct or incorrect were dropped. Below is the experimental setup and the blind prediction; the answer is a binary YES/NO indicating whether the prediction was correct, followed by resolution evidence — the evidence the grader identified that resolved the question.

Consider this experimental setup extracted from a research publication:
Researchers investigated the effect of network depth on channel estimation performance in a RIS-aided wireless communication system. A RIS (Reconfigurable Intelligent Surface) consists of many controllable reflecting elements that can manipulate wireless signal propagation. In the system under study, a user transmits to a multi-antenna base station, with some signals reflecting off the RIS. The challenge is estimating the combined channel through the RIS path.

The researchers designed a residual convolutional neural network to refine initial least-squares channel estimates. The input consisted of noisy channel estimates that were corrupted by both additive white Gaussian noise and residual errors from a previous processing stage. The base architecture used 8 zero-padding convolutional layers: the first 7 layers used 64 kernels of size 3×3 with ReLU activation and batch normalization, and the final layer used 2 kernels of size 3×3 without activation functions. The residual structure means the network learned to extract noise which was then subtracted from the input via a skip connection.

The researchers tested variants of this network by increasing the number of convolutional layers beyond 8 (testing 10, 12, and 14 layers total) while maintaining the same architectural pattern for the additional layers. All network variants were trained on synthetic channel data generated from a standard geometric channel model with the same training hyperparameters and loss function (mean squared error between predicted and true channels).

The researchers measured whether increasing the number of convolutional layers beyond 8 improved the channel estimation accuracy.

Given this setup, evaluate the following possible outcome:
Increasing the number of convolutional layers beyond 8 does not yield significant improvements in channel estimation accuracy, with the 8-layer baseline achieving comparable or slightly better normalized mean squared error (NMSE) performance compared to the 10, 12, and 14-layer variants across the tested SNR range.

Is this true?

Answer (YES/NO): YES